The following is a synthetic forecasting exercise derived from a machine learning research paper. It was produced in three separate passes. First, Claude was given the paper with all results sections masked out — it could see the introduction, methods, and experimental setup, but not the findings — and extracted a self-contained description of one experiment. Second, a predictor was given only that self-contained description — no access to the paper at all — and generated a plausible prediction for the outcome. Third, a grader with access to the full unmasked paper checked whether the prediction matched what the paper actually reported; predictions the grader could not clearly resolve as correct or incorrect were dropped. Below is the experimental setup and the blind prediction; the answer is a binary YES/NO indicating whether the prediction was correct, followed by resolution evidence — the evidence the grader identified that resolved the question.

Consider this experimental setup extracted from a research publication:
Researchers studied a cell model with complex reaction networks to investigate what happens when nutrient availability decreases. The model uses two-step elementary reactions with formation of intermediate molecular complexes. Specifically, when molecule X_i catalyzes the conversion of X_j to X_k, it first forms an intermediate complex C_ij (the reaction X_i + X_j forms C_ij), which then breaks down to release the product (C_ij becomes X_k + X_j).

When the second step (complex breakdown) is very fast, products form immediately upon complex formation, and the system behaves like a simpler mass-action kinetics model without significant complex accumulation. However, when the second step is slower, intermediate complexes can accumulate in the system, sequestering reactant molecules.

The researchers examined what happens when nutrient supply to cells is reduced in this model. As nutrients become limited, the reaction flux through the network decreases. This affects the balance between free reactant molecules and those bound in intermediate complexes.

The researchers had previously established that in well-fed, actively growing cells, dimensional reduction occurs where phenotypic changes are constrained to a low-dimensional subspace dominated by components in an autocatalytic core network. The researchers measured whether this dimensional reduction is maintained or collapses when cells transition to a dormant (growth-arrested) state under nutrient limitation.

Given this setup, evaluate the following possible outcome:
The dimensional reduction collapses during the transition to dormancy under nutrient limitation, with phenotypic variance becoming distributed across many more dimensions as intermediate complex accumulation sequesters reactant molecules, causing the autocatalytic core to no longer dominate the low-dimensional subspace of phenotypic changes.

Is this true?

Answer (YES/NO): YES